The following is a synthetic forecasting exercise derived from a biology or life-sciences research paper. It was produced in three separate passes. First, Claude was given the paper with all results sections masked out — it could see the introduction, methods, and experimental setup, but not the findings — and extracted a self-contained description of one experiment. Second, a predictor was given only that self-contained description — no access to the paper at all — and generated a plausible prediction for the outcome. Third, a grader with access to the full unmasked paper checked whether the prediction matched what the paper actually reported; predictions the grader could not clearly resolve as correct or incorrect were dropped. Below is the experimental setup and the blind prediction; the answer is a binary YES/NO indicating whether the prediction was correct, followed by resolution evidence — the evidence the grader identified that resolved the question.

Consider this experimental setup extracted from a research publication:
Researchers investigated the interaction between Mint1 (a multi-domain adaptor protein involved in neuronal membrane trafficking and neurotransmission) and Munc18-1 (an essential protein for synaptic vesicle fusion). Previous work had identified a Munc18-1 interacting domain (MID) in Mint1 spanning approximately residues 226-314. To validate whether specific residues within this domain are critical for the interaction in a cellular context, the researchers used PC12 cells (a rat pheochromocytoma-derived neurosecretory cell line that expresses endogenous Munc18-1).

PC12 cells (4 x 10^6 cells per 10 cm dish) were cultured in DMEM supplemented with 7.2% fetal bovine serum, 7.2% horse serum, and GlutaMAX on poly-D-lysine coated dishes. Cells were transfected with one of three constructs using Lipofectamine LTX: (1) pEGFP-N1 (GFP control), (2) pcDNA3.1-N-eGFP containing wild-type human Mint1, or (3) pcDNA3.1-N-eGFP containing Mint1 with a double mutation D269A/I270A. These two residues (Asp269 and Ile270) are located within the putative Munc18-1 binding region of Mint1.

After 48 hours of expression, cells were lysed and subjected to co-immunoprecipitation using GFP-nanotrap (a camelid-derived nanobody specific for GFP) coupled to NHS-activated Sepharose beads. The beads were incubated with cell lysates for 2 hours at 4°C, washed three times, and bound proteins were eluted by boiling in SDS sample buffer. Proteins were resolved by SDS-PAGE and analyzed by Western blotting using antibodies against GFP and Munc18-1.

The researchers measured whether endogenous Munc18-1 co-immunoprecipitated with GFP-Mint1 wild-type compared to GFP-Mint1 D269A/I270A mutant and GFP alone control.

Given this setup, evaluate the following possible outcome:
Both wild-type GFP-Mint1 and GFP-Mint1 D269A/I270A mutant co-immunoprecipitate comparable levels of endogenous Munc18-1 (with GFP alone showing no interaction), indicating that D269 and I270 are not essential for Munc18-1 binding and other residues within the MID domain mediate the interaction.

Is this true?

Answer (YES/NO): NO